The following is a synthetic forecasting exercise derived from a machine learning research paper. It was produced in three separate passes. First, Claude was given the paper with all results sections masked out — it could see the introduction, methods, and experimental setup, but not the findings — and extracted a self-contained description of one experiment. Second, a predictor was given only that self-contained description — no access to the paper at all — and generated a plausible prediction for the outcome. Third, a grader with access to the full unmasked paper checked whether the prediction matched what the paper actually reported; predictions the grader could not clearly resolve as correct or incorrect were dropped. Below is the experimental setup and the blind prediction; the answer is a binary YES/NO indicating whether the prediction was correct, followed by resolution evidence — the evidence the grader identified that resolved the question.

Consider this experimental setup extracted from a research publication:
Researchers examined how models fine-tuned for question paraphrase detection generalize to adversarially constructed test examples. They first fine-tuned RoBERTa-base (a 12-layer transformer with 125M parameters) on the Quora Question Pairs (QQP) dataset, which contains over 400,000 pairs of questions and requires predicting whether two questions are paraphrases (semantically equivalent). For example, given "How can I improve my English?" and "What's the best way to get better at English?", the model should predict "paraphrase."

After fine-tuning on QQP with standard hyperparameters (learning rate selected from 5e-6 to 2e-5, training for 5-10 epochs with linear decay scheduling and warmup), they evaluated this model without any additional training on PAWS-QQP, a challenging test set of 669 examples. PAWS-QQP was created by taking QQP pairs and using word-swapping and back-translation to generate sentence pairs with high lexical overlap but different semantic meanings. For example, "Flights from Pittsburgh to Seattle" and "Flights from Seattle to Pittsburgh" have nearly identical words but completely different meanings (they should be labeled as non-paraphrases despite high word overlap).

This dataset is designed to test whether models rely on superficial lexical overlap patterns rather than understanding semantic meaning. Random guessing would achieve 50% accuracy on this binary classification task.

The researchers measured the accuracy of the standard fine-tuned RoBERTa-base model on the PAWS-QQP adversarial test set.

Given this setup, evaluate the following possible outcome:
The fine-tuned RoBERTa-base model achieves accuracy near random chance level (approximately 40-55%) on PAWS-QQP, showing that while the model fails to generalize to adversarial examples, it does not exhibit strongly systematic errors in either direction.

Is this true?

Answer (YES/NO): NO